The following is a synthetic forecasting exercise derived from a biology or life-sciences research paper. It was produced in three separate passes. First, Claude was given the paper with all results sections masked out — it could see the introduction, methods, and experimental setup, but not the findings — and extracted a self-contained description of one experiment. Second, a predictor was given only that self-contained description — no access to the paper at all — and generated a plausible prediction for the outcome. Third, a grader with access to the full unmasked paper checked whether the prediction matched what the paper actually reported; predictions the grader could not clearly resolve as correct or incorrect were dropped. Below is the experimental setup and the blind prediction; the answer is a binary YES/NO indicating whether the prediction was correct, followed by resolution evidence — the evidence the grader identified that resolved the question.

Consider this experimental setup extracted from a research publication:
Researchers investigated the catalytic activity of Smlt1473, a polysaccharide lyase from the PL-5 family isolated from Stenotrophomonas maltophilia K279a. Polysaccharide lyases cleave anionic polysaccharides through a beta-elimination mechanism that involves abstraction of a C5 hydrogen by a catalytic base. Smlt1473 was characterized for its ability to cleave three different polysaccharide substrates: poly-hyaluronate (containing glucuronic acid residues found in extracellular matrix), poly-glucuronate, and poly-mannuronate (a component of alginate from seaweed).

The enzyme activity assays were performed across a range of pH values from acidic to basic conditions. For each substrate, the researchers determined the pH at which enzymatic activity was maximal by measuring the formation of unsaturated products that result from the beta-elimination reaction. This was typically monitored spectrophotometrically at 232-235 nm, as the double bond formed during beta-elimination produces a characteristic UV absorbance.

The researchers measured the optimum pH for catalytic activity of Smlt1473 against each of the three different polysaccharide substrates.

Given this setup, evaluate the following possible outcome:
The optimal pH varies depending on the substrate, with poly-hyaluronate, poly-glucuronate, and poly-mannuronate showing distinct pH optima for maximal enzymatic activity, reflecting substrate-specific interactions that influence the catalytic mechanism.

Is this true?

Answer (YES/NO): YES